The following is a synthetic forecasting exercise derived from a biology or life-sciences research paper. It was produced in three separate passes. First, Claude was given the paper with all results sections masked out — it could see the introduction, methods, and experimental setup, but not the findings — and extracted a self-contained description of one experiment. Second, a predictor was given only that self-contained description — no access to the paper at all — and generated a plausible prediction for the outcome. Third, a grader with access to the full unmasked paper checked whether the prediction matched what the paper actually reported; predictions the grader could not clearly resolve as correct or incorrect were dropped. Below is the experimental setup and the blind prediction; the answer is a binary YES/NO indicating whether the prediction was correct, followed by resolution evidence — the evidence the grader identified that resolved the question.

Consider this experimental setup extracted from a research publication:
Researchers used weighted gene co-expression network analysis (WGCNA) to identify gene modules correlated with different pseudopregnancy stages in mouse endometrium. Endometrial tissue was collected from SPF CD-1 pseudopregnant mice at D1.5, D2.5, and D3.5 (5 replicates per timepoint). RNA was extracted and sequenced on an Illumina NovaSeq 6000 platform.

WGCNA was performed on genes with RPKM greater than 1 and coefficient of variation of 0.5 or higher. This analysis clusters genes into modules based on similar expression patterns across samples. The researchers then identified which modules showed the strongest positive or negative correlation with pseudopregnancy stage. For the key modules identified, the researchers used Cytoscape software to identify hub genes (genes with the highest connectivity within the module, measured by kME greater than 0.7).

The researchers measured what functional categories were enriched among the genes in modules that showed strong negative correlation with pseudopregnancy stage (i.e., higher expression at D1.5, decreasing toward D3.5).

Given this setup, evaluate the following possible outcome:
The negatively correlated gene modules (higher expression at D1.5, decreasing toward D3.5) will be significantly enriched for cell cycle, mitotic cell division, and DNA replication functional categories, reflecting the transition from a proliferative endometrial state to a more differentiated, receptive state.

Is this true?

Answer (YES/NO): NO